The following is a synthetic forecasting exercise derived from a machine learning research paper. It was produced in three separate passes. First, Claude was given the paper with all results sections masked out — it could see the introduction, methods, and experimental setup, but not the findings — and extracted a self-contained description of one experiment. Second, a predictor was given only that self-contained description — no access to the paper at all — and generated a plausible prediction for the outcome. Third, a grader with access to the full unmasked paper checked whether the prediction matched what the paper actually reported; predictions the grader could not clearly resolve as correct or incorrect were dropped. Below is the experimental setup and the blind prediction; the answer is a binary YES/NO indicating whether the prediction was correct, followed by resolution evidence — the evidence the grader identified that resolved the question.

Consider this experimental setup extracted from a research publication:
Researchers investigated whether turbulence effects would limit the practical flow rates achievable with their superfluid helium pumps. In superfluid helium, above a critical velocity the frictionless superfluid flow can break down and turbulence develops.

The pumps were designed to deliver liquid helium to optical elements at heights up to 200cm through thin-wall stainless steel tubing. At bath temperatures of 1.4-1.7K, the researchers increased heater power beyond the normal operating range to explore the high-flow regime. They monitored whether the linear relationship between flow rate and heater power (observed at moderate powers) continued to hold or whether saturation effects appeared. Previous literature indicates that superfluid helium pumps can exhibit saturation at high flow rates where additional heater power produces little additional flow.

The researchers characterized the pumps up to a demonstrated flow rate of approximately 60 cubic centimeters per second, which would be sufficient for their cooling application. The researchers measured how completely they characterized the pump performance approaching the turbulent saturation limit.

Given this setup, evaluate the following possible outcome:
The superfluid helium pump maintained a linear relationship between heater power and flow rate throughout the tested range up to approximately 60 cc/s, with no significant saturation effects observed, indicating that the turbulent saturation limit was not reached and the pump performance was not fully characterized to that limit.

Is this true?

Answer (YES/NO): YES